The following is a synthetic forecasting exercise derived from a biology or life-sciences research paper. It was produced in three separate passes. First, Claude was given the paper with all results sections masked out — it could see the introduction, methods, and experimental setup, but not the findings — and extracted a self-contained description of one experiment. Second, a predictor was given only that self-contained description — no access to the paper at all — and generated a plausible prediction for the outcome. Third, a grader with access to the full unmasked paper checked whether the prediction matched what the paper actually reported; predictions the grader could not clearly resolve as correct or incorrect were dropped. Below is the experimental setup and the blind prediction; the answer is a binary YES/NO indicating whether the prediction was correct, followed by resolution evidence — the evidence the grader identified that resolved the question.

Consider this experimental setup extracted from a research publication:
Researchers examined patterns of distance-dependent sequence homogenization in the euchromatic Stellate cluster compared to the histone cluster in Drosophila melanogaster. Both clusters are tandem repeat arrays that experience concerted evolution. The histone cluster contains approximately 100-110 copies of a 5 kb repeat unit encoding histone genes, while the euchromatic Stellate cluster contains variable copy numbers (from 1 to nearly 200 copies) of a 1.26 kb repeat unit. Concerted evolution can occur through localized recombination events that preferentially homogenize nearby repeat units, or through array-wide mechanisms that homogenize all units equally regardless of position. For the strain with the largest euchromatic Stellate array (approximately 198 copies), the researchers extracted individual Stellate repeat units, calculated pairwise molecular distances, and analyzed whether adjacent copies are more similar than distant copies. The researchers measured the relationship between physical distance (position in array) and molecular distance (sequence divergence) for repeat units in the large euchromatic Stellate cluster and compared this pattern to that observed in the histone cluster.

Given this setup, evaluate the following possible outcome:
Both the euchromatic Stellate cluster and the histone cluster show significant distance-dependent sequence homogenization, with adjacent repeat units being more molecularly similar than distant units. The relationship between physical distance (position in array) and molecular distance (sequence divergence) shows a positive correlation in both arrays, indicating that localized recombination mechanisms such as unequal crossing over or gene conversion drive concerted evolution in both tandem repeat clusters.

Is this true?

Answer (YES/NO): NO